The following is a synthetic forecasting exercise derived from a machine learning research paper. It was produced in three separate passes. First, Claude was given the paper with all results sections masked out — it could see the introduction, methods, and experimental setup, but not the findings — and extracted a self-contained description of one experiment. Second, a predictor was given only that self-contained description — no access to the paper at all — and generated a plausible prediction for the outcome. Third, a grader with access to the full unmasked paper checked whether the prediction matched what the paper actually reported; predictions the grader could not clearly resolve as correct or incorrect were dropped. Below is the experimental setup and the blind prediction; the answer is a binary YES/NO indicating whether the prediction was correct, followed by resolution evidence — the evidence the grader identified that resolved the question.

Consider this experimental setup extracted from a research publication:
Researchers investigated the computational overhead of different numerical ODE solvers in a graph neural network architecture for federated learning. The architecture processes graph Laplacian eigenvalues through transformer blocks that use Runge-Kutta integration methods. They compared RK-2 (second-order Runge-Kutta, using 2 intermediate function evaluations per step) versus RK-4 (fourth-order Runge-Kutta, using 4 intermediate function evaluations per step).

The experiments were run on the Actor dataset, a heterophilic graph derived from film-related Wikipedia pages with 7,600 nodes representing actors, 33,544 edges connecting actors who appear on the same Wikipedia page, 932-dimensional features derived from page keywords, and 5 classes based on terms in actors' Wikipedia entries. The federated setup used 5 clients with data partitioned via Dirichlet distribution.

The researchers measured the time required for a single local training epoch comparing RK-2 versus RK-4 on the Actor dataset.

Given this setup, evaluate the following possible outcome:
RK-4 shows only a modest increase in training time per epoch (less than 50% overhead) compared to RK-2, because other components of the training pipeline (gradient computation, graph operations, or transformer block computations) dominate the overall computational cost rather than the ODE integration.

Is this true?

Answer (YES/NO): NO